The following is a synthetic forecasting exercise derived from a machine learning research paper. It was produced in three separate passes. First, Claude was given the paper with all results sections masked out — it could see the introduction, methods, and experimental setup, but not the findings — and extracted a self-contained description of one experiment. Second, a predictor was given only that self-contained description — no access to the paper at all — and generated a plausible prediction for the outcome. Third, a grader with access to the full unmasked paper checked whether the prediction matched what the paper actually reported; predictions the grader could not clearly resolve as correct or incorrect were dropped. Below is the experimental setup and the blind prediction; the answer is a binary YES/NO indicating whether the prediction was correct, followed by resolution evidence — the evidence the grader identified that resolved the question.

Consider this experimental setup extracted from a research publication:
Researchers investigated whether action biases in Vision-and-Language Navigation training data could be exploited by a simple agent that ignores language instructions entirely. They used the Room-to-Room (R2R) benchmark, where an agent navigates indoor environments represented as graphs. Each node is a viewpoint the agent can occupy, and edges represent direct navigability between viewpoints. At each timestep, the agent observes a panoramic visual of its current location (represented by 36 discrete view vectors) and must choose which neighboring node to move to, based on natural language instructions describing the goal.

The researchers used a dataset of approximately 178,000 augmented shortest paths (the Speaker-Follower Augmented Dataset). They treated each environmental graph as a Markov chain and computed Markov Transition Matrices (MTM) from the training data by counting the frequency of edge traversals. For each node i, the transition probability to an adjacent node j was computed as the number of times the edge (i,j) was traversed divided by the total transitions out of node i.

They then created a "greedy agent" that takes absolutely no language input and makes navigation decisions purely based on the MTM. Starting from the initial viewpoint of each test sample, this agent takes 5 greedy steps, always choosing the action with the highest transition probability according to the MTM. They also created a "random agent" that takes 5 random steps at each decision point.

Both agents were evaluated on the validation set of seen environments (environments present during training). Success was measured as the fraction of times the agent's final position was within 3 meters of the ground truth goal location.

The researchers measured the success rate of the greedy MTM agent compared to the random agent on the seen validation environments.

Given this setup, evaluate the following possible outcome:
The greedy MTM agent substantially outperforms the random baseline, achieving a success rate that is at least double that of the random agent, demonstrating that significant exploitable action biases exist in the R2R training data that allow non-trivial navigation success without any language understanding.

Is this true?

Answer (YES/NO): YES